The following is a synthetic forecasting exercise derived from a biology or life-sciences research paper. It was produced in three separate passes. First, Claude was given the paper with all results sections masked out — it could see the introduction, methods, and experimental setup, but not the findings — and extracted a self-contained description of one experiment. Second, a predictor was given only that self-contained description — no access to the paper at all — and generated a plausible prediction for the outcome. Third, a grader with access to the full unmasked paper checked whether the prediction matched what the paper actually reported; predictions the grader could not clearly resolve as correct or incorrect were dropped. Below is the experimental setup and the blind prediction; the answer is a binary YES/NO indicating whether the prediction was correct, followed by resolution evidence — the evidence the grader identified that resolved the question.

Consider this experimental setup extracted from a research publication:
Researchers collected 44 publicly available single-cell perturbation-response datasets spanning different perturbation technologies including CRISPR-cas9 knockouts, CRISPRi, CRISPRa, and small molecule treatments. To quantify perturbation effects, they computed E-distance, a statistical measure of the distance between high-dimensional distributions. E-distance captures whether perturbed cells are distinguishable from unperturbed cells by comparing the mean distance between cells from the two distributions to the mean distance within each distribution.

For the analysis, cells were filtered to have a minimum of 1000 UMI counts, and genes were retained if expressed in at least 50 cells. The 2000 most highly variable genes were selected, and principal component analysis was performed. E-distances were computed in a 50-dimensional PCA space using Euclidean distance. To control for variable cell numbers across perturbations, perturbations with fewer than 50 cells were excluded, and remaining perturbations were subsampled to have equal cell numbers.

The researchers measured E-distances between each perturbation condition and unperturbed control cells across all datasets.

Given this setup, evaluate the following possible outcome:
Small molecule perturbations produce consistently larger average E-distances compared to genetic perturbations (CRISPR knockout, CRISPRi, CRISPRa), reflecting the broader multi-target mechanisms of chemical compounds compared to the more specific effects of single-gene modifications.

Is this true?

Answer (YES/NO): NO